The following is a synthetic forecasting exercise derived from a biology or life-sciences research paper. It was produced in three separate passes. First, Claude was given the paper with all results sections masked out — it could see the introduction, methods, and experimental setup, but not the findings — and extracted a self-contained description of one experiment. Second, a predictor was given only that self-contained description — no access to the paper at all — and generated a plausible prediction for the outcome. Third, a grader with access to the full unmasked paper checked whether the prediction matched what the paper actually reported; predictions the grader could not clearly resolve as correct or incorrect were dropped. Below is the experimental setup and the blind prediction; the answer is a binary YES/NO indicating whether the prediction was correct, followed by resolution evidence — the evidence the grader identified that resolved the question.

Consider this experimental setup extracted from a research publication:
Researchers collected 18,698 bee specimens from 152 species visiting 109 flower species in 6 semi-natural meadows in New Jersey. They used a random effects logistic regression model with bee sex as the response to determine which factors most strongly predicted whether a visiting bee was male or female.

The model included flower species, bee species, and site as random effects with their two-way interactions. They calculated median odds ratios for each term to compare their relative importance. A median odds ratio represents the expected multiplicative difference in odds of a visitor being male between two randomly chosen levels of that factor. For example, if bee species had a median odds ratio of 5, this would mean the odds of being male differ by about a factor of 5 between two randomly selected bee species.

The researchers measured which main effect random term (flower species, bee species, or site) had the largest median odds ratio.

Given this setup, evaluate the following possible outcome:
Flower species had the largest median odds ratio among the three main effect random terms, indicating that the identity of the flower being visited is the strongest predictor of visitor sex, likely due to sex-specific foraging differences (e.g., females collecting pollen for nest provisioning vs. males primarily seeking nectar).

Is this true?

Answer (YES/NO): NO